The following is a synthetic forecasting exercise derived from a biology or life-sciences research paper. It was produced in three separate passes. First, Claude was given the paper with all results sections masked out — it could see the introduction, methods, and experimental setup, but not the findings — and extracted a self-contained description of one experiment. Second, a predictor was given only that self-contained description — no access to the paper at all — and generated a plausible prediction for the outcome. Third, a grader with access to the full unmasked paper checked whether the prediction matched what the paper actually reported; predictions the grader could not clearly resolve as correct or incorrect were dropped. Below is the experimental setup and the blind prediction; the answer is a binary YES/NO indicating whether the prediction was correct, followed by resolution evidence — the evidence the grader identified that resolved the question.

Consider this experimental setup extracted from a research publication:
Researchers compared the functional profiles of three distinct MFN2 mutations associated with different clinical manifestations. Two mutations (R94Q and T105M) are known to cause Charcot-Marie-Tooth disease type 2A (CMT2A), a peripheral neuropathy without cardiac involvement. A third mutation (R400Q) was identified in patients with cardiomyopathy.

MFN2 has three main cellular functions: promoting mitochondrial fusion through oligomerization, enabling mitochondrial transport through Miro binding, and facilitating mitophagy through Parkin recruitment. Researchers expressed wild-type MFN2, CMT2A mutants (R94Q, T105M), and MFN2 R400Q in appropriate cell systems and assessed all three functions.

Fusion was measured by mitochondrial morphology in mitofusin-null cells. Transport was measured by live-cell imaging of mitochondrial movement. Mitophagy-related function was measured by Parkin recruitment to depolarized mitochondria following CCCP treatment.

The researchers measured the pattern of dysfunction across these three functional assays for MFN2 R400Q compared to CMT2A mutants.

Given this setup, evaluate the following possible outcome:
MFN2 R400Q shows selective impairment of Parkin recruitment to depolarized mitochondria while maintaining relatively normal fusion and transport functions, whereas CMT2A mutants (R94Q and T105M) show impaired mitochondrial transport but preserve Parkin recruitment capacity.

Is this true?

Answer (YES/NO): NO